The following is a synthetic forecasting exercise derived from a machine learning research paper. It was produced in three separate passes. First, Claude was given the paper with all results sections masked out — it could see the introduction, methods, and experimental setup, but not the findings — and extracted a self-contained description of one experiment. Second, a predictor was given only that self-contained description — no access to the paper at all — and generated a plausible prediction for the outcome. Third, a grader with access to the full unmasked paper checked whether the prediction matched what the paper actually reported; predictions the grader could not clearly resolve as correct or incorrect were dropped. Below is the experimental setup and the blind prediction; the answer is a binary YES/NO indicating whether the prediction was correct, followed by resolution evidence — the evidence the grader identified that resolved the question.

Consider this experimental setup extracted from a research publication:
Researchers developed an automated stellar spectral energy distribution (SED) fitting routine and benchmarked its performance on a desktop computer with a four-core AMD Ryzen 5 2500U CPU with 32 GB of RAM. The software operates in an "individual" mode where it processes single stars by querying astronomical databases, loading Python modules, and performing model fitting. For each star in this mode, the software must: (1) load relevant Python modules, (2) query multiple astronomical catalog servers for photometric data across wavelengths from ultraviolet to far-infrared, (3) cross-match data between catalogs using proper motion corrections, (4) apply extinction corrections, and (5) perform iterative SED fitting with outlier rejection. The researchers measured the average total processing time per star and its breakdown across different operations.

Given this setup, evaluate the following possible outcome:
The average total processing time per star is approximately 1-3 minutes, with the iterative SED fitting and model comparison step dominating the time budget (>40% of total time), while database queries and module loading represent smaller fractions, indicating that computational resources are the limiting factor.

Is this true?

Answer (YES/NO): NO